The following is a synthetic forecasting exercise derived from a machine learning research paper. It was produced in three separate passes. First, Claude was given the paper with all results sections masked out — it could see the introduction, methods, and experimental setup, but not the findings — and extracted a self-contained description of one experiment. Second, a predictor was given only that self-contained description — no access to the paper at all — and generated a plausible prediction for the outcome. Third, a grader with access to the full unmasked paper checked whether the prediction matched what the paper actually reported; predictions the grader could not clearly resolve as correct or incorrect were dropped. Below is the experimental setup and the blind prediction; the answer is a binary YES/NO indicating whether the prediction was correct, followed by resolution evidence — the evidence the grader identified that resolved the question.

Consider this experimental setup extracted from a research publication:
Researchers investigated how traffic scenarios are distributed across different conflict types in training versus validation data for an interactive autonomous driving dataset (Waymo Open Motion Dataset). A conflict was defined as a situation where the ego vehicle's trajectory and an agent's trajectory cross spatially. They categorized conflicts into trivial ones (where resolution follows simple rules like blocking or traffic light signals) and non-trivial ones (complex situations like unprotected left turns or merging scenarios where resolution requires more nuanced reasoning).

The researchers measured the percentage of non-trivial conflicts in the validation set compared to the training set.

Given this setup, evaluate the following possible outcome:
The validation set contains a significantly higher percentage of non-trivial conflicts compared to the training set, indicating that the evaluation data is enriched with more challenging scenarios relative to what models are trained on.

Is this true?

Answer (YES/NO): YES